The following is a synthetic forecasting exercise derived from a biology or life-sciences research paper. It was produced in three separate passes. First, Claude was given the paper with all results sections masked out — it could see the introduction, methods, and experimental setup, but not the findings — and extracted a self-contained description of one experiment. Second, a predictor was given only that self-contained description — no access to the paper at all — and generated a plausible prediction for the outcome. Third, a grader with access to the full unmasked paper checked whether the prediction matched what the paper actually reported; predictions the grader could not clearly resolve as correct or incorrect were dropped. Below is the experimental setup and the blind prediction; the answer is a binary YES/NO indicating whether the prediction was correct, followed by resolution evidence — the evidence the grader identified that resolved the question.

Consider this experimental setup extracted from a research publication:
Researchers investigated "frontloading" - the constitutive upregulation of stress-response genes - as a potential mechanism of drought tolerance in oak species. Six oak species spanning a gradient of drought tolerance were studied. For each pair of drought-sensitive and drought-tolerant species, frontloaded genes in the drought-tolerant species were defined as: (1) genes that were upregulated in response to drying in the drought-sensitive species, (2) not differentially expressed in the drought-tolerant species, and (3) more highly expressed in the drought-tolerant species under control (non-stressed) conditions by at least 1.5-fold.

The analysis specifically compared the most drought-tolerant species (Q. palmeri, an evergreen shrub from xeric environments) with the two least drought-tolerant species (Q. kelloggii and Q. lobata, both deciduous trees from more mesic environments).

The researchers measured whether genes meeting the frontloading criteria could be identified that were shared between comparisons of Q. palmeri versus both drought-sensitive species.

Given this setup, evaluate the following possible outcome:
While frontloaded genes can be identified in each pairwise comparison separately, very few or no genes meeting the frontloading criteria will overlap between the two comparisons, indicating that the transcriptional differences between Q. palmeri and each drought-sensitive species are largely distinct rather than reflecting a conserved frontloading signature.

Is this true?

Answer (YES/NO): YES